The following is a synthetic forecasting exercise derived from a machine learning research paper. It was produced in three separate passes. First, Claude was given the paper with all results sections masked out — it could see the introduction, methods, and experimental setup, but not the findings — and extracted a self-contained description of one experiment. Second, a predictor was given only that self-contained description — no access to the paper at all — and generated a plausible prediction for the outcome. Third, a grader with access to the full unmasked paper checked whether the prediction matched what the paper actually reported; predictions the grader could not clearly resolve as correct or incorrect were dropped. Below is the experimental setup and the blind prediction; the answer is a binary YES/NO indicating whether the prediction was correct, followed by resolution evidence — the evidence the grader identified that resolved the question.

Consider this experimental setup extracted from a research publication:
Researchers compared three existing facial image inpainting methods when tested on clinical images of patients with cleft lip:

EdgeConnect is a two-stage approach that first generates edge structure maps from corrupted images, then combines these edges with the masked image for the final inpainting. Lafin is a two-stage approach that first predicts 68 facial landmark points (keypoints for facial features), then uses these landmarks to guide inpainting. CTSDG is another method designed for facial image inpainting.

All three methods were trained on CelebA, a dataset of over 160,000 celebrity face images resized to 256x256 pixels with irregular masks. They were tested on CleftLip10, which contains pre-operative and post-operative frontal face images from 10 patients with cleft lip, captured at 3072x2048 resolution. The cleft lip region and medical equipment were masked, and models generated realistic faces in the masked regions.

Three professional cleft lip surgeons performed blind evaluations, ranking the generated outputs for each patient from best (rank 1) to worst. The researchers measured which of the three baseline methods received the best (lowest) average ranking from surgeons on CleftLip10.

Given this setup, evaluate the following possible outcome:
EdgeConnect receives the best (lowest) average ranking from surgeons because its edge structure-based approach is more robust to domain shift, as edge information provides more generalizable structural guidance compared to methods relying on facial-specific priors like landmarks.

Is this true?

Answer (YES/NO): NO